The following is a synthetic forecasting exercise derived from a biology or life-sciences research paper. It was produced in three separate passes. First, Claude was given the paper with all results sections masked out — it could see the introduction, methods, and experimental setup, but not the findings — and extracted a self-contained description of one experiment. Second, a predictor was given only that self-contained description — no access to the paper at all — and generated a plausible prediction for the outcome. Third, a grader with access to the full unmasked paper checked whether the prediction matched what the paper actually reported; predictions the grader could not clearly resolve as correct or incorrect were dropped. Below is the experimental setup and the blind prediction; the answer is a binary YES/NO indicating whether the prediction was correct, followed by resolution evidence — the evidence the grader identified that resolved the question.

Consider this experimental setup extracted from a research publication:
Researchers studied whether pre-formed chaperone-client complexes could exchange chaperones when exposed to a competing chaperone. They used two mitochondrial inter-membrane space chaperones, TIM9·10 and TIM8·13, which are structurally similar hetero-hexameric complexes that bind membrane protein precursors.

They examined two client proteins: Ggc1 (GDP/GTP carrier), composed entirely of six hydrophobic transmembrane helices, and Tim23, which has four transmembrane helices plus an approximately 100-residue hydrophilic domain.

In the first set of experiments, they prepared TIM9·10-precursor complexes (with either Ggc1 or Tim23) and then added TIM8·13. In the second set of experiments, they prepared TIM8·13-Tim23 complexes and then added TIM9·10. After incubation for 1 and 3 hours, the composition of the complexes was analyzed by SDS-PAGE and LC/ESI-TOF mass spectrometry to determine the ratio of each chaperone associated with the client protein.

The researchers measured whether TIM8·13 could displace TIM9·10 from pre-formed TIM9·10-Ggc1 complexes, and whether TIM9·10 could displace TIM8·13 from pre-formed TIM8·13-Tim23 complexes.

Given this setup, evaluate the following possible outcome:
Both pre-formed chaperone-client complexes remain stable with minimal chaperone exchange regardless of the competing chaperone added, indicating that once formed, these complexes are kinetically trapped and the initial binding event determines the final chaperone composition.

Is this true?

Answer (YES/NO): NO